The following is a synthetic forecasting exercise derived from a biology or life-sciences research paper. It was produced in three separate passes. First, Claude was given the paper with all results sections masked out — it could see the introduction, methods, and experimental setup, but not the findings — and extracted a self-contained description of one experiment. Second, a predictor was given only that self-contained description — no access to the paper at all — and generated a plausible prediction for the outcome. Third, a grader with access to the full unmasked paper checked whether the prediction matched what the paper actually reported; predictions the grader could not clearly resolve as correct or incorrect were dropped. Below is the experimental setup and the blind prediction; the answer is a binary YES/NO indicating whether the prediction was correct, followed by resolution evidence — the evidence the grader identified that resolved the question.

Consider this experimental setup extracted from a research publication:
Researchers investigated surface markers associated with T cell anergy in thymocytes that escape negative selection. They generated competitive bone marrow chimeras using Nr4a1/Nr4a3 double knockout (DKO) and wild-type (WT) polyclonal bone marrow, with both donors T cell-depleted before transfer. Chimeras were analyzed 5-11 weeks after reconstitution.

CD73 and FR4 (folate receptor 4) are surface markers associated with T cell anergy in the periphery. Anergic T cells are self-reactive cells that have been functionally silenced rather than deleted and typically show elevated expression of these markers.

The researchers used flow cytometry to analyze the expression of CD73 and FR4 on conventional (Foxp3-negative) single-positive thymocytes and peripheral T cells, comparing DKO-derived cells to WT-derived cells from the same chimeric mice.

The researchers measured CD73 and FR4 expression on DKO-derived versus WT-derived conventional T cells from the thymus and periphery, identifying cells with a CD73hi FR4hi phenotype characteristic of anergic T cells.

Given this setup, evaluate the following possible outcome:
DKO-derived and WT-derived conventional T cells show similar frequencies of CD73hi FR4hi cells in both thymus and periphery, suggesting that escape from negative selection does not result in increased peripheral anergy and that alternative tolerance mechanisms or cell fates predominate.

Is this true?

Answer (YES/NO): NO